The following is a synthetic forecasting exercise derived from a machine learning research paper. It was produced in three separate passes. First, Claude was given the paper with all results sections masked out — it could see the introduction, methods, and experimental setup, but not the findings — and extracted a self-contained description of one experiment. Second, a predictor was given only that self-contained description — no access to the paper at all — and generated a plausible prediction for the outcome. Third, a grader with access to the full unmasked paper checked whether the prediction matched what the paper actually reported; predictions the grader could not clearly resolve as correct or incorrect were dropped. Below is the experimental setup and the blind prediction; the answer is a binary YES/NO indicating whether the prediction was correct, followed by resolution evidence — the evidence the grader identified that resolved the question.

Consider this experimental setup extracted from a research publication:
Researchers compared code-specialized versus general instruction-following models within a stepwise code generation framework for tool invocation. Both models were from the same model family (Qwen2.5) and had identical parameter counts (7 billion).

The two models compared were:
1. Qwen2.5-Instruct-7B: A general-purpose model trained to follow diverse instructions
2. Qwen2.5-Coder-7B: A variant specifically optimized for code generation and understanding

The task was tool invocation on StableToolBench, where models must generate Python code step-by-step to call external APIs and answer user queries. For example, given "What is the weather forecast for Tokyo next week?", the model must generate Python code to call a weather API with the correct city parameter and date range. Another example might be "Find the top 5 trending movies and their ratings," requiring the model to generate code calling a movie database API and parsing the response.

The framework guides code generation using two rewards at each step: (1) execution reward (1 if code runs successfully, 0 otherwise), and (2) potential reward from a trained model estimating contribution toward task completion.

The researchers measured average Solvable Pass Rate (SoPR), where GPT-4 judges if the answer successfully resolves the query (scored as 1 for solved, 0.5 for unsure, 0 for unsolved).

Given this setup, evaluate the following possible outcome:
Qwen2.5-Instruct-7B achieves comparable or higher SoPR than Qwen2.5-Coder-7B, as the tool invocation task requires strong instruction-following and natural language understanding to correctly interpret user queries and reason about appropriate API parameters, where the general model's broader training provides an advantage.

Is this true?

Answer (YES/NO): NO